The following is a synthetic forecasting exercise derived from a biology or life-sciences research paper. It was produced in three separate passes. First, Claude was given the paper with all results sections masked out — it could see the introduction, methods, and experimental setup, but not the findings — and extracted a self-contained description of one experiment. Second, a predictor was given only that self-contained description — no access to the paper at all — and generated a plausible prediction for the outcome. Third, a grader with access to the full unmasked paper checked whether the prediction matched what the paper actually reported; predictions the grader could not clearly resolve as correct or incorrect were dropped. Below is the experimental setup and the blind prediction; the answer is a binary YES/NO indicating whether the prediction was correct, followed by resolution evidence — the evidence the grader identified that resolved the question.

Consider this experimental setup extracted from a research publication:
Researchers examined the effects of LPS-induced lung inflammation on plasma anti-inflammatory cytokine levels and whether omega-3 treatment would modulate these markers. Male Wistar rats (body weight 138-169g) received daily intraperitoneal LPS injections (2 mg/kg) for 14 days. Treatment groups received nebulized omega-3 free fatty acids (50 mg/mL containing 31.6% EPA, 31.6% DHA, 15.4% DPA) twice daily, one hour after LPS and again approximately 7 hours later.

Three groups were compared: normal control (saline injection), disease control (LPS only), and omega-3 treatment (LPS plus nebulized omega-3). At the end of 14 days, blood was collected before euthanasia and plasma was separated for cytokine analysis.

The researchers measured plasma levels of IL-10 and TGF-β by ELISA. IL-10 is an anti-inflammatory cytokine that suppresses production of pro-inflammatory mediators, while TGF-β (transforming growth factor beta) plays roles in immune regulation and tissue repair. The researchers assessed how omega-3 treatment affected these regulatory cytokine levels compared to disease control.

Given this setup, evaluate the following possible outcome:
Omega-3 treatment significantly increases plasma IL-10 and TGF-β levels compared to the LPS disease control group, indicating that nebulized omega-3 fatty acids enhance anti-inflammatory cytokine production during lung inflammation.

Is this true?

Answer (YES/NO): NO